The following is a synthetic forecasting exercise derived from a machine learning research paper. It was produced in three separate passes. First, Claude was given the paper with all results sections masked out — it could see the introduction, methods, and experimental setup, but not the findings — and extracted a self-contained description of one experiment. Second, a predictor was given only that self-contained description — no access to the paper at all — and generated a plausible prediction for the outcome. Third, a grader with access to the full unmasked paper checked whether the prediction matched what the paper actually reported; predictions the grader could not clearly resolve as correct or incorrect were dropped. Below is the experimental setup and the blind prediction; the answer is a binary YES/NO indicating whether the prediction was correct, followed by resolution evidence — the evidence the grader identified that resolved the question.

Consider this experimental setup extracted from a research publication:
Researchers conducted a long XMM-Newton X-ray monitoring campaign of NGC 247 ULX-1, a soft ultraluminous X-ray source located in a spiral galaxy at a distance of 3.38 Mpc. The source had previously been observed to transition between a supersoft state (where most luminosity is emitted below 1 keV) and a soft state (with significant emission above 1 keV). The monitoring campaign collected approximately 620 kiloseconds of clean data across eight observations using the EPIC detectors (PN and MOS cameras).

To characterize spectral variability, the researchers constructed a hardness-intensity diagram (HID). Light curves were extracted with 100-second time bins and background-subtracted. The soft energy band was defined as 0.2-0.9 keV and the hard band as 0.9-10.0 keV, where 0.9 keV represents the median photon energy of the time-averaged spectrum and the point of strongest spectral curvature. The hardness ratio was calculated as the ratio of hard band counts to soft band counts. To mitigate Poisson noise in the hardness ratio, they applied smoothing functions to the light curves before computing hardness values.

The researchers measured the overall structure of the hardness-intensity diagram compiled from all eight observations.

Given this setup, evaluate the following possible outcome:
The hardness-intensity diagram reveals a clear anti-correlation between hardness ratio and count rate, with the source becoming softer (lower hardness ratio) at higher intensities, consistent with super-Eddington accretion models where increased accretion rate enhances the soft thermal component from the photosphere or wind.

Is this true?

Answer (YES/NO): NO